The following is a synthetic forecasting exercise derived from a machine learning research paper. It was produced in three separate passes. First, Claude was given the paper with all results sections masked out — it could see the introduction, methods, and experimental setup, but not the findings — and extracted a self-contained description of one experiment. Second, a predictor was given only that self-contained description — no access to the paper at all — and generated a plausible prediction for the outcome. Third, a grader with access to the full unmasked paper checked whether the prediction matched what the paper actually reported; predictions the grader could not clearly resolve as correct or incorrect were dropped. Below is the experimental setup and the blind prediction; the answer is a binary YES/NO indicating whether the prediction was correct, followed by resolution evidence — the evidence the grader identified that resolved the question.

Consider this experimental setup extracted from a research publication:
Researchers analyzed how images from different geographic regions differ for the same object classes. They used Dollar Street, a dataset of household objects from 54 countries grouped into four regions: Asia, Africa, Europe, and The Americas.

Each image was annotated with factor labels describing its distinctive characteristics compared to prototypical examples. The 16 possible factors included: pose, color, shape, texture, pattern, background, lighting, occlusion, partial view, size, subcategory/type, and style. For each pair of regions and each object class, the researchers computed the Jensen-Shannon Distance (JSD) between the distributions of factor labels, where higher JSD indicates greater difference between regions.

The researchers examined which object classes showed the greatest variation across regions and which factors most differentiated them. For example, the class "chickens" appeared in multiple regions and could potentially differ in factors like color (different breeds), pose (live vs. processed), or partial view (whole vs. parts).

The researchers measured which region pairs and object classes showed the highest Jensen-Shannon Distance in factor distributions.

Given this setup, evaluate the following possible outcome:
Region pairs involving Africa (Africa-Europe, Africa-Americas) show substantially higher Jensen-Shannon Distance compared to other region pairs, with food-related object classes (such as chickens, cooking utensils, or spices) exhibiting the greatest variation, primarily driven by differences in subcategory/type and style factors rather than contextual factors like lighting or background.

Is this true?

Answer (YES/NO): NO